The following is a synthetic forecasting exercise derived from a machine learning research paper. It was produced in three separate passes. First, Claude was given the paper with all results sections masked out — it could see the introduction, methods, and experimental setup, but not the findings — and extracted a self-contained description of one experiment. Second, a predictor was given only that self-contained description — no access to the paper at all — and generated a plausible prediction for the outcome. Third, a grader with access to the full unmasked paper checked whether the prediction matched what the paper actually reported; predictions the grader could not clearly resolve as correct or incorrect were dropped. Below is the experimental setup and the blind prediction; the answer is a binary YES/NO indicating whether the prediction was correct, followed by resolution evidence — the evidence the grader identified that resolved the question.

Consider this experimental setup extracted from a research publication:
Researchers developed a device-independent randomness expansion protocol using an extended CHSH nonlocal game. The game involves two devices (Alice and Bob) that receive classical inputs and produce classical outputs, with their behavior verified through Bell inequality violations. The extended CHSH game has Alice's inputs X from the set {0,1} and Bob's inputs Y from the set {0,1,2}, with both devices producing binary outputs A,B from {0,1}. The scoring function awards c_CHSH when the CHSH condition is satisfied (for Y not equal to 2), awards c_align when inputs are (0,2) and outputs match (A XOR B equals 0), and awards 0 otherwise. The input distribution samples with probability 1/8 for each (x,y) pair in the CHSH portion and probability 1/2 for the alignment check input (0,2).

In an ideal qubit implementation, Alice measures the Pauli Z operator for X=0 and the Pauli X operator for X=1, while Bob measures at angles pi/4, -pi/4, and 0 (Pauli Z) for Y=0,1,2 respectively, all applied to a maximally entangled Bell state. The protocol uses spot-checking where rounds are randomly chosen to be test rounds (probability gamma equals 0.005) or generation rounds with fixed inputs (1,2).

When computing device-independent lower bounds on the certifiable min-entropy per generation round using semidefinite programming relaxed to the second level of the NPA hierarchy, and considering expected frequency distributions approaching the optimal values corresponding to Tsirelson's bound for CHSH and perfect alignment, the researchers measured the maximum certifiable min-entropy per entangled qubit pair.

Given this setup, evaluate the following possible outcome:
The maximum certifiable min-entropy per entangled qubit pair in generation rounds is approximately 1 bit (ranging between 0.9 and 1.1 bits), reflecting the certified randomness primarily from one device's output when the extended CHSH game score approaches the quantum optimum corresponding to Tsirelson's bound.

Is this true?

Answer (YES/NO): NO